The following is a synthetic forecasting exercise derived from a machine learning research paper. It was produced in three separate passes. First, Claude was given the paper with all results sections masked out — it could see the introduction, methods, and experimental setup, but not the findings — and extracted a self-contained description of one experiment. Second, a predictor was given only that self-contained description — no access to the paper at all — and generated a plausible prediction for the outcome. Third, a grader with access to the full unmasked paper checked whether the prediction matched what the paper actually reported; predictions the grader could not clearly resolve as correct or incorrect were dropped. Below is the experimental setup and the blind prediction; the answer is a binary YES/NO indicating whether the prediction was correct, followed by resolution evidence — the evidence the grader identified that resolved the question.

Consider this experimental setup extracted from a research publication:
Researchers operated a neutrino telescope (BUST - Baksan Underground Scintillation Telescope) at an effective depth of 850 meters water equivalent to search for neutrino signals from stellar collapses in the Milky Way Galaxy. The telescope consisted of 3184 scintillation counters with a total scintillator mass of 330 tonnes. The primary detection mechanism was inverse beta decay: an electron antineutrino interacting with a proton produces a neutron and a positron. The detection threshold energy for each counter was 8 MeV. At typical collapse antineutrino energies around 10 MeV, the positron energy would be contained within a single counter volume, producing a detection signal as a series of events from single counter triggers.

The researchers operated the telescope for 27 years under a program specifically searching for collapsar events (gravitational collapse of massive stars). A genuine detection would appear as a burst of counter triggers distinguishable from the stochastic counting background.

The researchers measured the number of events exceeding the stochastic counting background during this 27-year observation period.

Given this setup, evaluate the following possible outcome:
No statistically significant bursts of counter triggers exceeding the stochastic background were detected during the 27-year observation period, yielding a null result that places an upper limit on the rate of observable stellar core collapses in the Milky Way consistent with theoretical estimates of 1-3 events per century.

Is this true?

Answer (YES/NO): NO